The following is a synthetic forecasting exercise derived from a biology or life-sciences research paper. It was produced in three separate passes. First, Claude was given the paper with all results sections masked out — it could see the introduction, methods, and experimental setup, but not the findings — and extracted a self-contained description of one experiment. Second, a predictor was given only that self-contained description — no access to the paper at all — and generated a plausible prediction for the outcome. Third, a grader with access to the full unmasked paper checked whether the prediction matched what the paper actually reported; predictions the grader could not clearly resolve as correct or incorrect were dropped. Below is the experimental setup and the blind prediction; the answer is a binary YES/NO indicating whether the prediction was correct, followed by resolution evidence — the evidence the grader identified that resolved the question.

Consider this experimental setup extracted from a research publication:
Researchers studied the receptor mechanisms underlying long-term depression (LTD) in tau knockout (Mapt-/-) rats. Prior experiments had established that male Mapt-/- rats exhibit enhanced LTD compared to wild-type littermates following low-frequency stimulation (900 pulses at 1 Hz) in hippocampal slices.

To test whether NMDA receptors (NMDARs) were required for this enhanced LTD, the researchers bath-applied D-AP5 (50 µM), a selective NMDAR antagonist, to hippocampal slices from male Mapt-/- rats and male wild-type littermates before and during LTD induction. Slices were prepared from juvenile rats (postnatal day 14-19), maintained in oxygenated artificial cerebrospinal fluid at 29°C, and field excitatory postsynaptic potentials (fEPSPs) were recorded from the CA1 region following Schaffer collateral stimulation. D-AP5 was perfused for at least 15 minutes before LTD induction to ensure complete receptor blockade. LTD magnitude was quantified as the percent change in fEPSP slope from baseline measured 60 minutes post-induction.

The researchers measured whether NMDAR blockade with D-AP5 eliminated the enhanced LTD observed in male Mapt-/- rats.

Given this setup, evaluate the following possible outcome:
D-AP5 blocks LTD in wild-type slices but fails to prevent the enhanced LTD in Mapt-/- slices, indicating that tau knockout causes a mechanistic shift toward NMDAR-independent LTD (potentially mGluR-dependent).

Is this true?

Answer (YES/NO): YES